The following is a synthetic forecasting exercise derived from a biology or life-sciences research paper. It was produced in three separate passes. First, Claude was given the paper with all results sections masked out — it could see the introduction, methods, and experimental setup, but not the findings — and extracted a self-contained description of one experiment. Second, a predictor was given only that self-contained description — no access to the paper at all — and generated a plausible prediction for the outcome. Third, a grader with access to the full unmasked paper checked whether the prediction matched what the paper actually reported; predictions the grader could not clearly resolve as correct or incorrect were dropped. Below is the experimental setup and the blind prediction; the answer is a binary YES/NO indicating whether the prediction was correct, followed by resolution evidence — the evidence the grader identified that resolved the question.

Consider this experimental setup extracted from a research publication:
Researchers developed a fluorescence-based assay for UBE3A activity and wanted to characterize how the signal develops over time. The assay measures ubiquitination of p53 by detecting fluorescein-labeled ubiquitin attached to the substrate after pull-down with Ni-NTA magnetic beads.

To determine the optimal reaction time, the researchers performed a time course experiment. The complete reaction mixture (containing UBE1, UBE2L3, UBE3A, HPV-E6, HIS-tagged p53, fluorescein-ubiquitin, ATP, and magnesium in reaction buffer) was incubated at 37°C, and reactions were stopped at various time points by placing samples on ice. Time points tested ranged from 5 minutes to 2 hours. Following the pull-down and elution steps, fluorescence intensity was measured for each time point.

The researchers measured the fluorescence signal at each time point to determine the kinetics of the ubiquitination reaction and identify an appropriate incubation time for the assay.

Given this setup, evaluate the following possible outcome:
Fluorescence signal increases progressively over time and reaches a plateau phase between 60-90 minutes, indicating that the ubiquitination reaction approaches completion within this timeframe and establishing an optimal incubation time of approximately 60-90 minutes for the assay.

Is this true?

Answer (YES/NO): NO